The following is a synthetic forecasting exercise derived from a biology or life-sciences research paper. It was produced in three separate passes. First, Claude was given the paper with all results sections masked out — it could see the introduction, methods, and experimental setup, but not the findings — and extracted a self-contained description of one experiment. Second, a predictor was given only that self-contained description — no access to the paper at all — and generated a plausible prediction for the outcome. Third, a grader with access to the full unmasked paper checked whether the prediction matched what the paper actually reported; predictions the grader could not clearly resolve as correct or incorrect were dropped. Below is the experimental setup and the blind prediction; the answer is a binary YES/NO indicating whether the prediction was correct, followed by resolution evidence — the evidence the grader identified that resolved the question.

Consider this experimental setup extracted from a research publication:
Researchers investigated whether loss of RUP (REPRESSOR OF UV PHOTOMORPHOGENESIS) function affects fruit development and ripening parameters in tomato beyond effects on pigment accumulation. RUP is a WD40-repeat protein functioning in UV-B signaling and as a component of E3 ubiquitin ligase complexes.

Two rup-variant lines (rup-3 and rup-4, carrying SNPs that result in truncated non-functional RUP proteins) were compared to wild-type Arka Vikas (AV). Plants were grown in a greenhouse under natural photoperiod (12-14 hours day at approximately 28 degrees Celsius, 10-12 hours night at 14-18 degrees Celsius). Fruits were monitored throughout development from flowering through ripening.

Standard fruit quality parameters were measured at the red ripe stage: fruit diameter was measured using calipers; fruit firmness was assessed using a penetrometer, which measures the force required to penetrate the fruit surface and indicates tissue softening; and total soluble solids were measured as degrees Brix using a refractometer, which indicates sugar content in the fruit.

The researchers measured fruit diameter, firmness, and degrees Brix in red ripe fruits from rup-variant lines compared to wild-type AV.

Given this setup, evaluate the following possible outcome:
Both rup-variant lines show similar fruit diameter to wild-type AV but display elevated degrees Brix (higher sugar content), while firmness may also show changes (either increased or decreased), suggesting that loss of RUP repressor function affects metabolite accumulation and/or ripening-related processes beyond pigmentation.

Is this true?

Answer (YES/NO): NO